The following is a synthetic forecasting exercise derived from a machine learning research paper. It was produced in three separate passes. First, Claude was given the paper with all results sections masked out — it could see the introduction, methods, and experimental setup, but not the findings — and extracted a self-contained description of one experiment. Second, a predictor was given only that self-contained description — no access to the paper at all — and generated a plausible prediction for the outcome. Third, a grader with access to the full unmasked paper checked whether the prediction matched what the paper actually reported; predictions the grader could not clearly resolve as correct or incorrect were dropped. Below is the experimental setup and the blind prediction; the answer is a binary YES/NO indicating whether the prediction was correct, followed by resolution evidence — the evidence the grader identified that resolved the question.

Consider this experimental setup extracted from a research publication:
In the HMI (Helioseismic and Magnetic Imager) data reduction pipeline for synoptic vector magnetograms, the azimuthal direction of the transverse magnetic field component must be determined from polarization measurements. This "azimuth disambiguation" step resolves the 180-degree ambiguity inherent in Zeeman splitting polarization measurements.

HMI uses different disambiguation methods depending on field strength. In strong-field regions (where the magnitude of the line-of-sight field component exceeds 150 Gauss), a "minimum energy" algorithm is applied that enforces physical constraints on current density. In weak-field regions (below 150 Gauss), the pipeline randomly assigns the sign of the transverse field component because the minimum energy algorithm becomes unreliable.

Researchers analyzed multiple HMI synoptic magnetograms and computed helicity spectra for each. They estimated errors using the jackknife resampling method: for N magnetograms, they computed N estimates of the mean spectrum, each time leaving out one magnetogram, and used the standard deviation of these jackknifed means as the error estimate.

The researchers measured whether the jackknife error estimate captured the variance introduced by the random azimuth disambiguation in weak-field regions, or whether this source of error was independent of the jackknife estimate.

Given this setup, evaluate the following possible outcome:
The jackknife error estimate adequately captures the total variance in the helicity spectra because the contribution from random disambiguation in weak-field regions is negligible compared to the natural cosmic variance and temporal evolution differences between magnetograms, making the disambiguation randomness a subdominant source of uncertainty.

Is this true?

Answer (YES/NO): NO